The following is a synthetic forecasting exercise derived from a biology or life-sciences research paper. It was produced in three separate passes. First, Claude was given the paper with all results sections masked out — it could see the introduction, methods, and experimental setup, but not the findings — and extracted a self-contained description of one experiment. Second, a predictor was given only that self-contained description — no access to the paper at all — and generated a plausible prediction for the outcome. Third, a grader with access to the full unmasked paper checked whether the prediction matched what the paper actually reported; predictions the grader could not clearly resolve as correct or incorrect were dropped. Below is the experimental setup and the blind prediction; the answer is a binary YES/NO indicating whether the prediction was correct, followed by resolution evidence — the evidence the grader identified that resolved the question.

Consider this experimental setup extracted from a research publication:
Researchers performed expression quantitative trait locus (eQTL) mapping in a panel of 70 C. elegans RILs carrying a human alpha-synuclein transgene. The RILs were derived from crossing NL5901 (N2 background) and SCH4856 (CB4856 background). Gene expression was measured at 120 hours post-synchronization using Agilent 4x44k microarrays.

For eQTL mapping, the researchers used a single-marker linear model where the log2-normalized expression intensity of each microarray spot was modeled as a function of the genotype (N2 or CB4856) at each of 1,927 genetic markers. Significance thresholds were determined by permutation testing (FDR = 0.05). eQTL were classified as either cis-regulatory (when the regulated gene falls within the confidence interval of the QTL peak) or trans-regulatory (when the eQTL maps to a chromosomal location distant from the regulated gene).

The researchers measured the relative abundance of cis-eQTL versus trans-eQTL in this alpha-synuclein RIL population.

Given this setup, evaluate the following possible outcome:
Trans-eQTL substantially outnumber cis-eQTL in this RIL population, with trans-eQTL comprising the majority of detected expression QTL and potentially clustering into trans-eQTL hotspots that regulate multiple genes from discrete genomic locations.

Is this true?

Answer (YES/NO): YES